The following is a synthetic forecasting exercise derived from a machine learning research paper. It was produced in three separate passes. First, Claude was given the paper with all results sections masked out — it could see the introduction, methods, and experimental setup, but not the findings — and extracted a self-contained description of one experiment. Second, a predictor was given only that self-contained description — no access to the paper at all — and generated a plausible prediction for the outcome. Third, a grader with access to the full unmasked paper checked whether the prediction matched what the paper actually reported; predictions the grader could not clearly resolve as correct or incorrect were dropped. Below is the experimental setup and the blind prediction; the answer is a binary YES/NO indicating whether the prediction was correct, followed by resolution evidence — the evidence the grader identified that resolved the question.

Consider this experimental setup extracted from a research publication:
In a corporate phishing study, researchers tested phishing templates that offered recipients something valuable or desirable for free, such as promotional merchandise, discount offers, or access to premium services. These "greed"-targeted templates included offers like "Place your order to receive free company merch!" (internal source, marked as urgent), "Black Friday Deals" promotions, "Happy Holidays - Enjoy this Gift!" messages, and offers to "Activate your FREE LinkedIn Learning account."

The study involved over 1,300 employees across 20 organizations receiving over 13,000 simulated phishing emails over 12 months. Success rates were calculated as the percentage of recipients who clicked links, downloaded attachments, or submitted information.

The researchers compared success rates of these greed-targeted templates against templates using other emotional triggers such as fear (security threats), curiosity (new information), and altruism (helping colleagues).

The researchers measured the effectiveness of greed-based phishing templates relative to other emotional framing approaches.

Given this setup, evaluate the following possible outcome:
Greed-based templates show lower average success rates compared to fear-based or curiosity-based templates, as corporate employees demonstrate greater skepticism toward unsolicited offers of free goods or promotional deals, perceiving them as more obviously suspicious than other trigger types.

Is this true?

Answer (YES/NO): YES